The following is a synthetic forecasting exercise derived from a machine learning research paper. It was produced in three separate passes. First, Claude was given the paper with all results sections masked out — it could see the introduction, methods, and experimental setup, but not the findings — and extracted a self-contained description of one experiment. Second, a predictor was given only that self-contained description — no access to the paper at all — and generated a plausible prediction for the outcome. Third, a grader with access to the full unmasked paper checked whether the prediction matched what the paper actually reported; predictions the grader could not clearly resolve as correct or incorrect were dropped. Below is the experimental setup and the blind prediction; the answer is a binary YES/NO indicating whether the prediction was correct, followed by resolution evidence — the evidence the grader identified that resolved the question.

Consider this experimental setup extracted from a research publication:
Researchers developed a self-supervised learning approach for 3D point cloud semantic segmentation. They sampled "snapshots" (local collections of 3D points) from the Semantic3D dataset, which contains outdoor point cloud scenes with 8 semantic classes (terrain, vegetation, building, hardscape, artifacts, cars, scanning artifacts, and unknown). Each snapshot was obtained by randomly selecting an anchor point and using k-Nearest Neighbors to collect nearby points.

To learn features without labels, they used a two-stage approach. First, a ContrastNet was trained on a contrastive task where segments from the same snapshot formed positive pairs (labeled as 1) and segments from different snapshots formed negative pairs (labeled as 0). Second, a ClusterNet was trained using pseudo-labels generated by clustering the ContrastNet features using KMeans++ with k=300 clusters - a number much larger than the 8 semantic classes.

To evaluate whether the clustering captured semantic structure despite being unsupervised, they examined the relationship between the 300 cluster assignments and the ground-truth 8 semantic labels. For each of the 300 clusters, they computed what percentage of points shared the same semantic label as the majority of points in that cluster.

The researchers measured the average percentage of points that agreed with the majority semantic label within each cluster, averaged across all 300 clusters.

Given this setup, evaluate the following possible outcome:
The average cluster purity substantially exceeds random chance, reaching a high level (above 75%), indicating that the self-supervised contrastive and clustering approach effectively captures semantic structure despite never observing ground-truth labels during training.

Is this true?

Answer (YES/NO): YES